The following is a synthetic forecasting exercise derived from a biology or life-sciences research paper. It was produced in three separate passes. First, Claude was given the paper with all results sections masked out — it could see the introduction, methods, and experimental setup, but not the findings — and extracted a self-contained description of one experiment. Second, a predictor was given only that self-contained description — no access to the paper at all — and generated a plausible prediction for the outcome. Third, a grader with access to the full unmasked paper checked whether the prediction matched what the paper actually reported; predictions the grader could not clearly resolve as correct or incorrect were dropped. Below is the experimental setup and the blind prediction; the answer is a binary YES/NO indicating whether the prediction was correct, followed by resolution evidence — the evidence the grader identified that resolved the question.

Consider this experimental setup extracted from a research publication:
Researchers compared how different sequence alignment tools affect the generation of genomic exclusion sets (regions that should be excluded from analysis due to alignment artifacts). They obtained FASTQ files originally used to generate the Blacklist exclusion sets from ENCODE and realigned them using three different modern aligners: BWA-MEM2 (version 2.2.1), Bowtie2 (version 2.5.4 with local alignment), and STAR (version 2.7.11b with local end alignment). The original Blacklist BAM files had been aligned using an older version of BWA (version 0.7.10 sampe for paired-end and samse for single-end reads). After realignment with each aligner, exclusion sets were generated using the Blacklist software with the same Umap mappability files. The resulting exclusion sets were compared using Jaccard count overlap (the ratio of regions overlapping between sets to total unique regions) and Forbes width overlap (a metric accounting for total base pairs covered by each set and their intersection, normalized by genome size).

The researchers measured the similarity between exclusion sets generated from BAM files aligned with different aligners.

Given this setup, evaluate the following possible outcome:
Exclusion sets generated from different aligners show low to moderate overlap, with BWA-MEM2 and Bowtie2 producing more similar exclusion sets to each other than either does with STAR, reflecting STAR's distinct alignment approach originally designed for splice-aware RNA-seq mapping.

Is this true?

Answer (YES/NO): NO